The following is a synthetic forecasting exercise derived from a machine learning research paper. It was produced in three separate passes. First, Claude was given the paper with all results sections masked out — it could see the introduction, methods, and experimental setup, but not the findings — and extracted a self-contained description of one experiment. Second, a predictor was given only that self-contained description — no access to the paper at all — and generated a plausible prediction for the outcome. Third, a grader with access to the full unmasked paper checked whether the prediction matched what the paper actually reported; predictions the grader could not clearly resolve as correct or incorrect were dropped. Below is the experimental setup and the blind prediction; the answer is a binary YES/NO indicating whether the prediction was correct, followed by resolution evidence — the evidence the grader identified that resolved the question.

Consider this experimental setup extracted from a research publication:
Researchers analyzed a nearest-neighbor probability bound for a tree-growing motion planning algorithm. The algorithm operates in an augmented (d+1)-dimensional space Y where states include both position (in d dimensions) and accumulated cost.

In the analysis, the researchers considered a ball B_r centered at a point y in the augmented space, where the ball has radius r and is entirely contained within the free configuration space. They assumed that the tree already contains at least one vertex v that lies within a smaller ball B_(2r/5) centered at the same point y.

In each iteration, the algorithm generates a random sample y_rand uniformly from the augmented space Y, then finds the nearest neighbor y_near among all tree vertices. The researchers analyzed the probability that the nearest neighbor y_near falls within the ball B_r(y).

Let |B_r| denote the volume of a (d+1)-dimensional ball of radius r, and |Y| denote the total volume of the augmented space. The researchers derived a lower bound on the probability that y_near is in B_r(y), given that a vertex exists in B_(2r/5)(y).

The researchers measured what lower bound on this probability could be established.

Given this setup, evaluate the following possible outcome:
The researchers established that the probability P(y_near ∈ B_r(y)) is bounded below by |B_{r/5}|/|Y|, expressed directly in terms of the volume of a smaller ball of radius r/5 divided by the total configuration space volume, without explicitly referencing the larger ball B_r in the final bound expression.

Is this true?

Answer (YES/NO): YES